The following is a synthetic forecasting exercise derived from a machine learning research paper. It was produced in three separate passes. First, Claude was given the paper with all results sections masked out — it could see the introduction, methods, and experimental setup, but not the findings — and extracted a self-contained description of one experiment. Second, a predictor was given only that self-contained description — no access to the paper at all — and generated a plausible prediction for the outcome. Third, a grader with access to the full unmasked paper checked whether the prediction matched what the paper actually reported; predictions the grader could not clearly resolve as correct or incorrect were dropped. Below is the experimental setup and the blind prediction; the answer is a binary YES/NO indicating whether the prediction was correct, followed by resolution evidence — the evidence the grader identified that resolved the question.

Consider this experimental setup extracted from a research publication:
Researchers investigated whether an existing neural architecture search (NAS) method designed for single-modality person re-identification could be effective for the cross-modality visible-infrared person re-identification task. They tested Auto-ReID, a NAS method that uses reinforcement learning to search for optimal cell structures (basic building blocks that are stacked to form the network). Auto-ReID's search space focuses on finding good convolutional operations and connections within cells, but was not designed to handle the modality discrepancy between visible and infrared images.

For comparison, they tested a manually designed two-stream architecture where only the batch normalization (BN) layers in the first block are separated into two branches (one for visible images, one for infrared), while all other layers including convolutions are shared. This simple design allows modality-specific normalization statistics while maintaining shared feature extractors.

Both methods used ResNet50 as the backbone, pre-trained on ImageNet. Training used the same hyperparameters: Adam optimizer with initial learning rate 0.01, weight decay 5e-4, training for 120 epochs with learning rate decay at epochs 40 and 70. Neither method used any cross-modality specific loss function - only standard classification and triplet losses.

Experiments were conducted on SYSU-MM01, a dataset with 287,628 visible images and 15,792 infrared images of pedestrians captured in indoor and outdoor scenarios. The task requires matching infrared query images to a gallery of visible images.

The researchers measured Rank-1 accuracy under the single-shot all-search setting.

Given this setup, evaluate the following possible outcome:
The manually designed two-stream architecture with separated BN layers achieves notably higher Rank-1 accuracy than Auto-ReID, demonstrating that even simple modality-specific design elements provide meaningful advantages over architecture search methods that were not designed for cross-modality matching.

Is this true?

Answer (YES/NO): YES